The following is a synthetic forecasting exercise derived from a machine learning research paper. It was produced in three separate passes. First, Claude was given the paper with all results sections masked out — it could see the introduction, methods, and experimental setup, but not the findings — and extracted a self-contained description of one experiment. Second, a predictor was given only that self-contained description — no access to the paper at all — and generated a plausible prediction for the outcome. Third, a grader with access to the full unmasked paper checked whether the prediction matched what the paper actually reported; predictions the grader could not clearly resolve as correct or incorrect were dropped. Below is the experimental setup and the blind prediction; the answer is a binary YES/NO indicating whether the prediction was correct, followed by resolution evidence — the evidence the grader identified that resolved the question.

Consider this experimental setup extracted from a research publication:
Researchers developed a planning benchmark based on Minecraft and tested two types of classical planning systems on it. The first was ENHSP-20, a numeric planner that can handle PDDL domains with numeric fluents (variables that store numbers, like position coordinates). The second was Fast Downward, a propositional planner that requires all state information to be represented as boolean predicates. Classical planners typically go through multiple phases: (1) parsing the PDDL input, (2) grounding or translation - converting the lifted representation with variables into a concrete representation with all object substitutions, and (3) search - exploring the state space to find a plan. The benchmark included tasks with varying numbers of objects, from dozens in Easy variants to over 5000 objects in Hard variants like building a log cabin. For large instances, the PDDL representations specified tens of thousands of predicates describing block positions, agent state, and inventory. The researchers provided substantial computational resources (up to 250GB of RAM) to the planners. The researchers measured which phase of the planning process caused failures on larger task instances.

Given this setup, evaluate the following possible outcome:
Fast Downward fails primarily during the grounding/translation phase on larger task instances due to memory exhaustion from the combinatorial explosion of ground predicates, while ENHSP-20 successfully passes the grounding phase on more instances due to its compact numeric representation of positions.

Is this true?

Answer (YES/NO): YES